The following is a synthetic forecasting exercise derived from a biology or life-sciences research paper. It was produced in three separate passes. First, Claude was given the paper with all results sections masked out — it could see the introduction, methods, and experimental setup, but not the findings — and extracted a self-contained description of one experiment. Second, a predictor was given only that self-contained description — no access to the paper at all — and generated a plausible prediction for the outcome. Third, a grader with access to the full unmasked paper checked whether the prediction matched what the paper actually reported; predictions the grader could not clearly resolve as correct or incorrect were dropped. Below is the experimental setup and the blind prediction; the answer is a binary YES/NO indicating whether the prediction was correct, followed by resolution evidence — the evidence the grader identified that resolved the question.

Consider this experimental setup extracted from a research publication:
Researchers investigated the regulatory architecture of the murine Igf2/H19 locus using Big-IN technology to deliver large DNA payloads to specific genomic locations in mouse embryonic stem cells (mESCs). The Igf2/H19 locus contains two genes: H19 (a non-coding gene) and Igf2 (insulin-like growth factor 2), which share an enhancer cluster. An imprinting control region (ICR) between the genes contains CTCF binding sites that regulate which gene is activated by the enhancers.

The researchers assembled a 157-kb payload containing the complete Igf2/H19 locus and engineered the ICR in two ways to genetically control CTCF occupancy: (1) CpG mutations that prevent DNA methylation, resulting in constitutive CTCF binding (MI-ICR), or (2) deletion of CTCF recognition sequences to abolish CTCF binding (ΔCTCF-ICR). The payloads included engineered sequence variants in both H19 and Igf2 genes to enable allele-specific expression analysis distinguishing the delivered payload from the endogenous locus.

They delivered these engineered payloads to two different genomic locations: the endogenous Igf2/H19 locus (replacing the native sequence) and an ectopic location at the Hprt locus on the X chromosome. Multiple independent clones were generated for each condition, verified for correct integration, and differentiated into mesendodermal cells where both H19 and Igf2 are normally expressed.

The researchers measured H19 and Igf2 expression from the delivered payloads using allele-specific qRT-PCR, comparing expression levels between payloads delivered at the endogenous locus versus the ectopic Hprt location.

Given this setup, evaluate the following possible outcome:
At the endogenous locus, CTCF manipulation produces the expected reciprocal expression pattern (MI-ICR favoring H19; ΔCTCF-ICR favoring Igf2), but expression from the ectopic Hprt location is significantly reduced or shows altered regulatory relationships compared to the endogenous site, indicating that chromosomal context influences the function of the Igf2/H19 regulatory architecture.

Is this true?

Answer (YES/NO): YES